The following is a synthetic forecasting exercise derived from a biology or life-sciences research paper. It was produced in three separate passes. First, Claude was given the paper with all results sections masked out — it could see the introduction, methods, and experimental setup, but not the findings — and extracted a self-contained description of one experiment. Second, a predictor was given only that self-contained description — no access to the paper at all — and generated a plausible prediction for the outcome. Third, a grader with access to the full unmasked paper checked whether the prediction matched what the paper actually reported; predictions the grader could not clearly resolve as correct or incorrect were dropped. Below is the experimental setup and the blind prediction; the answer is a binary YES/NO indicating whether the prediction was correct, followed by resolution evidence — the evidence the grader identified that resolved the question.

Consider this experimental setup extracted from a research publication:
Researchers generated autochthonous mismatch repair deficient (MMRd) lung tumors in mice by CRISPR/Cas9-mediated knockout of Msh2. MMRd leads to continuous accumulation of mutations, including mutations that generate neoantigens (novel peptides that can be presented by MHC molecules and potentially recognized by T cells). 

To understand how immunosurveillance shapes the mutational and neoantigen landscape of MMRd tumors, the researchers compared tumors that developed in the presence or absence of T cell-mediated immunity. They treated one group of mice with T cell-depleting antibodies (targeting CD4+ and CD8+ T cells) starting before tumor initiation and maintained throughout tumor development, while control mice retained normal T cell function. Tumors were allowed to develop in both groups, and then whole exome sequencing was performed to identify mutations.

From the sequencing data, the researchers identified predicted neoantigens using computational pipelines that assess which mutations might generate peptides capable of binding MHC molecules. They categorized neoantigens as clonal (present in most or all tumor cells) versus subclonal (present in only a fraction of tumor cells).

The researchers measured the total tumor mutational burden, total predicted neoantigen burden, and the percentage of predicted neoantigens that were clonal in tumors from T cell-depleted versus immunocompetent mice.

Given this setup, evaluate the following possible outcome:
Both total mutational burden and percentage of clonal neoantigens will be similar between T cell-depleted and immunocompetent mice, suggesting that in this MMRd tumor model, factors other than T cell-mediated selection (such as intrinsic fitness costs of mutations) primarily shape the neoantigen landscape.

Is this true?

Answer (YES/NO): NO